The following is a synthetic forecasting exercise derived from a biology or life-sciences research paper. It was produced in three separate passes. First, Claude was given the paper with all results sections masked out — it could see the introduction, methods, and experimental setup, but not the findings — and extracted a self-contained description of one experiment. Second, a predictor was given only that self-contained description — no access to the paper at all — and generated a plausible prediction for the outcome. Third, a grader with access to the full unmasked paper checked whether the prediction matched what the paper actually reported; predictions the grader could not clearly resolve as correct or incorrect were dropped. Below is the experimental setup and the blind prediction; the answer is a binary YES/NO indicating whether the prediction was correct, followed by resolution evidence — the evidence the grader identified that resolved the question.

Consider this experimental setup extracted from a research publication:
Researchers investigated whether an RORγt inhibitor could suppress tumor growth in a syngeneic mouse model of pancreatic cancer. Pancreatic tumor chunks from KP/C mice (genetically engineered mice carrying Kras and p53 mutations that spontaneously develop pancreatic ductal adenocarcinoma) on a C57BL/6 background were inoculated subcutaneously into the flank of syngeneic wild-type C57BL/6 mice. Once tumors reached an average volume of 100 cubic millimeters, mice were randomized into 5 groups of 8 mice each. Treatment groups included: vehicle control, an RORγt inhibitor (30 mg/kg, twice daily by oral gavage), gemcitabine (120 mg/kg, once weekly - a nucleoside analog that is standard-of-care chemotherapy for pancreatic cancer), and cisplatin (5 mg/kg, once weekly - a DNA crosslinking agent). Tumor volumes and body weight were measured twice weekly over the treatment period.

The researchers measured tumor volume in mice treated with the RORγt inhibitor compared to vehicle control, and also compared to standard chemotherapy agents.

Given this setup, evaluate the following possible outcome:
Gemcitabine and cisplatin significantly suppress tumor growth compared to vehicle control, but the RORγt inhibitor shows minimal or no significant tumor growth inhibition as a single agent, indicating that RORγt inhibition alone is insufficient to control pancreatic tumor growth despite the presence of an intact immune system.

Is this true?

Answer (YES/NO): YES